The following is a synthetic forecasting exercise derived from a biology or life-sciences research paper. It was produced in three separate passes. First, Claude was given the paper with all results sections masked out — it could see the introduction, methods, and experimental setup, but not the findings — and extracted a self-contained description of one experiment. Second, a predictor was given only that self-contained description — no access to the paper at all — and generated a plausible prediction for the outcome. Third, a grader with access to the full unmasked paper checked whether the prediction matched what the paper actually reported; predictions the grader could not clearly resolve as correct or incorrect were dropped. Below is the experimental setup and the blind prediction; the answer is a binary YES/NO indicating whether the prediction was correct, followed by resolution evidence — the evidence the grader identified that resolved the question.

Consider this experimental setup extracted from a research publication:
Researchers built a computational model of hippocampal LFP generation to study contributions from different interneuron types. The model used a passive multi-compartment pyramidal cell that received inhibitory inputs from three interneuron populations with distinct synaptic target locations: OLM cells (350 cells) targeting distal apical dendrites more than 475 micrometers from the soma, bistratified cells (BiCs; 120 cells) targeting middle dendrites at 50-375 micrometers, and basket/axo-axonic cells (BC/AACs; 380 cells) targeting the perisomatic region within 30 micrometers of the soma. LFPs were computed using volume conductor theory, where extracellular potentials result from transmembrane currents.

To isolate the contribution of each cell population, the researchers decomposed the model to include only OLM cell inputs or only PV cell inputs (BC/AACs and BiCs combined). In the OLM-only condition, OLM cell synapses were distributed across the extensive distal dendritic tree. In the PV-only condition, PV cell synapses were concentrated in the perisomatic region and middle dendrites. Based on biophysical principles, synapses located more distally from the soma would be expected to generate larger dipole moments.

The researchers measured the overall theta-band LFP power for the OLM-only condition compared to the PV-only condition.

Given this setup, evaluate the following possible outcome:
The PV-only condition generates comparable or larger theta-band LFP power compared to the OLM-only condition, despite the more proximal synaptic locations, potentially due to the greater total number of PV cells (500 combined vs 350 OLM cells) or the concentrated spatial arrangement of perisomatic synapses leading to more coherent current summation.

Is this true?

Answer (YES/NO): YES